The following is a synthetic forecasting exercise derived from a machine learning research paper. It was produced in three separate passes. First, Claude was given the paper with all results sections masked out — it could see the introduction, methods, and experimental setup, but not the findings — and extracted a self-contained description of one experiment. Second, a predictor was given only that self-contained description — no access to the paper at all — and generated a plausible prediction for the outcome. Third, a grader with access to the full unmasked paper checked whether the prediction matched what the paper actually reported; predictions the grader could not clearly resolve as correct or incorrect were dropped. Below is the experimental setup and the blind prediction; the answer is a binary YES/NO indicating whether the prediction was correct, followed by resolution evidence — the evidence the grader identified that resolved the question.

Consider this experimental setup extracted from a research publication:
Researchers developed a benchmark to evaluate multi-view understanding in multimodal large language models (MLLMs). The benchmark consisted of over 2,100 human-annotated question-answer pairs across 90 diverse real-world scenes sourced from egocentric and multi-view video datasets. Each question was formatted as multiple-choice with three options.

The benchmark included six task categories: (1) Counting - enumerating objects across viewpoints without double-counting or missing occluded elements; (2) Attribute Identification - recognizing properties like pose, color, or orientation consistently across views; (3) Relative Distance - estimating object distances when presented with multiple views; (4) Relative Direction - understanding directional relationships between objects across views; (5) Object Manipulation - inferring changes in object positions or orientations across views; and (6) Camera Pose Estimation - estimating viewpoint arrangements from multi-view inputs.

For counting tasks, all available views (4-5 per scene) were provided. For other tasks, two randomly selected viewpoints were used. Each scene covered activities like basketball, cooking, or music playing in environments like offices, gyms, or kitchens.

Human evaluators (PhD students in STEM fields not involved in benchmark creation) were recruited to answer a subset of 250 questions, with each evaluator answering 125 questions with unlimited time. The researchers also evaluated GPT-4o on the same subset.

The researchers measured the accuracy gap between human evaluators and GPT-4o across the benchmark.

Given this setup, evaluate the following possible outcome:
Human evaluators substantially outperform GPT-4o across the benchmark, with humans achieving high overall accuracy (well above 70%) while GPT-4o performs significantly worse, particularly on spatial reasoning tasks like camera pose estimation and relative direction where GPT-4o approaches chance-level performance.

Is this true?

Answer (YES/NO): NO